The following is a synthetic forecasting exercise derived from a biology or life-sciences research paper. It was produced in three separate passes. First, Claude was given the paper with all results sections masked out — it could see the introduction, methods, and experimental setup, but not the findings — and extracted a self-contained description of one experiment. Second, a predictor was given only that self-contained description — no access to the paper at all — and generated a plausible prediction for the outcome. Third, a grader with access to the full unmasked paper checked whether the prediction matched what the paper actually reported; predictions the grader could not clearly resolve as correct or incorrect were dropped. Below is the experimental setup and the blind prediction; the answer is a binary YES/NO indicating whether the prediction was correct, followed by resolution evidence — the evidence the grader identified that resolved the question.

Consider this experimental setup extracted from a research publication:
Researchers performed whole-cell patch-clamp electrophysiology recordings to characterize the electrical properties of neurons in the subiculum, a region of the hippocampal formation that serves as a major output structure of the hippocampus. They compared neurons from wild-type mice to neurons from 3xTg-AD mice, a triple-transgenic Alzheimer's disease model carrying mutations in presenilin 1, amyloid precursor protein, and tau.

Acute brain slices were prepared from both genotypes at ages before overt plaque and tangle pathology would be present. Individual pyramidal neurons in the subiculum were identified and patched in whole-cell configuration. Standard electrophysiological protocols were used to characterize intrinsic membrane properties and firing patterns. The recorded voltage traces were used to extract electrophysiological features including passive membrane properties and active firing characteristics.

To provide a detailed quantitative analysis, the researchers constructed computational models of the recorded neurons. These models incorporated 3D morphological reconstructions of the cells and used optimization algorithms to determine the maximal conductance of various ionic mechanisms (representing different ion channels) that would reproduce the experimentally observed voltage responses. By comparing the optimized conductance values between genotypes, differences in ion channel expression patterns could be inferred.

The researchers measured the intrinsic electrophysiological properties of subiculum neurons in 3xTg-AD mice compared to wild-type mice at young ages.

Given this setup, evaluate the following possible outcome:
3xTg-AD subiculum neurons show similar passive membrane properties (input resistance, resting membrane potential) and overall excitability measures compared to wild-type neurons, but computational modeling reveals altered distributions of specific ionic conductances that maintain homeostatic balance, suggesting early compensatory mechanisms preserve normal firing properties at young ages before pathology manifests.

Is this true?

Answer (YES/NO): NO